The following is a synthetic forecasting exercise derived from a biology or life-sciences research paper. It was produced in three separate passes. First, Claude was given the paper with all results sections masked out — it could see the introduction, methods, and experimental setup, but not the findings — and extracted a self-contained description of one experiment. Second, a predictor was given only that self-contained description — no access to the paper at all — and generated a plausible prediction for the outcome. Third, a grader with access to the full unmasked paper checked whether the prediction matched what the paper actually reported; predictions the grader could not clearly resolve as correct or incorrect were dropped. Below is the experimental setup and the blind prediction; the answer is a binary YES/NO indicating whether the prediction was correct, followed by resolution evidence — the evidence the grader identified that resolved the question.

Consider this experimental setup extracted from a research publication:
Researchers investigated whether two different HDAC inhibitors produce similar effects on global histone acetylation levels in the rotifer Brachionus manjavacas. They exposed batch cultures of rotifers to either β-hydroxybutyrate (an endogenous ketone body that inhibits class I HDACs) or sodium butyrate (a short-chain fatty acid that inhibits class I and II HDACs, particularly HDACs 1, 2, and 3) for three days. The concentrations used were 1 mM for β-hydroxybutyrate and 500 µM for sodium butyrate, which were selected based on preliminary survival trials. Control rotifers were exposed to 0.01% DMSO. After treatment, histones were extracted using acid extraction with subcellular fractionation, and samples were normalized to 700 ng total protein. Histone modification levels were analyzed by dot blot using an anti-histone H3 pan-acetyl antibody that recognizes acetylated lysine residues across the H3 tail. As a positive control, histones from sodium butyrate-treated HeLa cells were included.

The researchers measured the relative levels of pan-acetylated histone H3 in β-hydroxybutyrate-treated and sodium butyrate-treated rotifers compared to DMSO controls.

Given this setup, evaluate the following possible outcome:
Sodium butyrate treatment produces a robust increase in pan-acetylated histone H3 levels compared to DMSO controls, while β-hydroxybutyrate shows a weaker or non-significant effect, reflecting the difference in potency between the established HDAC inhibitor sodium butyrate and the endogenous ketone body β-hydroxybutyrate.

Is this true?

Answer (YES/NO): NO